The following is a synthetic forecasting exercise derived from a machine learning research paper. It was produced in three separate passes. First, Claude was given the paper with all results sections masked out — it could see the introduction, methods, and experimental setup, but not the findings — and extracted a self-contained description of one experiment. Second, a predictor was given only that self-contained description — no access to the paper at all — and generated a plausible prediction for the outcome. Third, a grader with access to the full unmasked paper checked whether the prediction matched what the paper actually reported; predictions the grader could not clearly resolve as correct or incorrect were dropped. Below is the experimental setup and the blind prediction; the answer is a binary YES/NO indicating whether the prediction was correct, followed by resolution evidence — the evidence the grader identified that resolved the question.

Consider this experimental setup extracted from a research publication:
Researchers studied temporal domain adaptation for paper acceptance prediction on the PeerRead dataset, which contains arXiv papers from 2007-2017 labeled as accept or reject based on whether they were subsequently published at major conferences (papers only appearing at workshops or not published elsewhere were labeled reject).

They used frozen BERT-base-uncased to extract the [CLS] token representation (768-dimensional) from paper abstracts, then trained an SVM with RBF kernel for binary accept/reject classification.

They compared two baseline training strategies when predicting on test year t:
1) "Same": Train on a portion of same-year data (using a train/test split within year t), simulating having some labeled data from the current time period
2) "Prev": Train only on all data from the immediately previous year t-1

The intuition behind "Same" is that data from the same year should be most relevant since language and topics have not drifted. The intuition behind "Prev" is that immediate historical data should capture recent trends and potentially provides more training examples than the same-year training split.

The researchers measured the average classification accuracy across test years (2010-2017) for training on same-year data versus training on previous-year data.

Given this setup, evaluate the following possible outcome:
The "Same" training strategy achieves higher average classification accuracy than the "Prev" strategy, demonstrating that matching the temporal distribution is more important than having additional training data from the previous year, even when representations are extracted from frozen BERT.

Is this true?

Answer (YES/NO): YES